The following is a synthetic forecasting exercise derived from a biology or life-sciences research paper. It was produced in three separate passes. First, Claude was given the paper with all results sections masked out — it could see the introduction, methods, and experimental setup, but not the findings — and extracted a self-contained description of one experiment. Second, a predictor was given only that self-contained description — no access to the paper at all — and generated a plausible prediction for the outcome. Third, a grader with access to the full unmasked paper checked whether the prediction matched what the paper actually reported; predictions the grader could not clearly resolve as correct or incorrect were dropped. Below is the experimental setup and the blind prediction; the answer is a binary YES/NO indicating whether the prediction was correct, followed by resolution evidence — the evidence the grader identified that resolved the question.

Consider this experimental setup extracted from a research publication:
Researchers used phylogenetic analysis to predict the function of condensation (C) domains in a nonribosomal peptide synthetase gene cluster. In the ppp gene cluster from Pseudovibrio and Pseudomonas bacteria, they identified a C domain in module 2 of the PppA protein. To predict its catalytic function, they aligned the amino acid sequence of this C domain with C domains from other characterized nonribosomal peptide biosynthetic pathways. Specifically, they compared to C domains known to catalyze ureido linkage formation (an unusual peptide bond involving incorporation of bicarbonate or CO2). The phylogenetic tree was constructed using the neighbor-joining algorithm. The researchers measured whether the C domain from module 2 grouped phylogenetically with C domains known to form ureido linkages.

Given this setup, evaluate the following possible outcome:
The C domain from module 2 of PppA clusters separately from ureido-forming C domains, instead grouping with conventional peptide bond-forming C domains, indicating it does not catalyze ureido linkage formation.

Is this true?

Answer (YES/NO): NO